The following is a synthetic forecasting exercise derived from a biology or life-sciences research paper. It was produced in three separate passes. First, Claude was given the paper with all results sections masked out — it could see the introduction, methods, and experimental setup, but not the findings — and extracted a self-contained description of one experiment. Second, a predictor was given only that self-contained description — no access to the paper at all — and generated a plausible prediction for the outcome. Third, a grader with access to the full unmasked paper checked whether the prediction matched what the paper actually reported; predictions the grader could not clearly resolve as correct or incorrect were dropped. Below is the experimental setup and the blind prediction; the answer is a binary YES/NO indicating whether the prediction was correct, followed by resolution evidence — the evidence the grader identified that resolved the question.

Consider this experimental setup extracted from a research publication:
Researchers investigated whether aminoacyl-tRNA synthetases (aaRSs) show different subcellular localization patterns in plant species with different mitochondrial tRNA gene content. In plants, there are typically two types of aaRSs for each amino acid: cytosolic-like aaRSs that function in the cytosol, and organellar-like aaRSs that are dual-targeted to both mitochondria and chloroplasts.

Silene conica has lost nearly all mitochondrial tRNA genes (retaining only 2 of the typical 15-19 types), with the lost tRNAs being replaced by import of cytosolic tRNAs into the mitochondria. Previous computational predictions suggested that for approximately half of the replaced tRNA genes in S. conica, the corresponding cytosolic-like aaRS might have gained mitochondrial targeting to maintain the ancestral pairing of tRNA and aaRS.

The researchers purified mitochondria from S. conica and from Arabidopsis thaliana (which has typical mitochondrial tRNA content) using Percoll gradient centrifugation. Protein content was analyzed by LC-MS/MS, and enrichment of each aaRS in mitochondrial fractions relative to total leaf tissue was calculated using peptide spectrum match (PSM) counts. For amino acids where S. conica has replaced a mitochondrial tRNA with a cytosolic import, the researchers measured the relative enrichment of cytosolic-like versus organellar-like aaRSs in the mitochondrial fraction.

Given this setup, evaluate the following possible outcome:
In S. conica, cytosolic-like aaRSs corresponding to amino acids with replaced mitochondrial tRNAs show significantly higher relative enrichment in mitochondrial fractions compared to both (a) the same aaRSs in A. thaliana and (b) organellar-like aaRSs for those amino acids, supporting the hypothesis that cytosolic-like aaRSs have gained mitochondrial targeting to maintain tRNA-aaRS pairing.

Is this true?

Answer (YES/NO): NO